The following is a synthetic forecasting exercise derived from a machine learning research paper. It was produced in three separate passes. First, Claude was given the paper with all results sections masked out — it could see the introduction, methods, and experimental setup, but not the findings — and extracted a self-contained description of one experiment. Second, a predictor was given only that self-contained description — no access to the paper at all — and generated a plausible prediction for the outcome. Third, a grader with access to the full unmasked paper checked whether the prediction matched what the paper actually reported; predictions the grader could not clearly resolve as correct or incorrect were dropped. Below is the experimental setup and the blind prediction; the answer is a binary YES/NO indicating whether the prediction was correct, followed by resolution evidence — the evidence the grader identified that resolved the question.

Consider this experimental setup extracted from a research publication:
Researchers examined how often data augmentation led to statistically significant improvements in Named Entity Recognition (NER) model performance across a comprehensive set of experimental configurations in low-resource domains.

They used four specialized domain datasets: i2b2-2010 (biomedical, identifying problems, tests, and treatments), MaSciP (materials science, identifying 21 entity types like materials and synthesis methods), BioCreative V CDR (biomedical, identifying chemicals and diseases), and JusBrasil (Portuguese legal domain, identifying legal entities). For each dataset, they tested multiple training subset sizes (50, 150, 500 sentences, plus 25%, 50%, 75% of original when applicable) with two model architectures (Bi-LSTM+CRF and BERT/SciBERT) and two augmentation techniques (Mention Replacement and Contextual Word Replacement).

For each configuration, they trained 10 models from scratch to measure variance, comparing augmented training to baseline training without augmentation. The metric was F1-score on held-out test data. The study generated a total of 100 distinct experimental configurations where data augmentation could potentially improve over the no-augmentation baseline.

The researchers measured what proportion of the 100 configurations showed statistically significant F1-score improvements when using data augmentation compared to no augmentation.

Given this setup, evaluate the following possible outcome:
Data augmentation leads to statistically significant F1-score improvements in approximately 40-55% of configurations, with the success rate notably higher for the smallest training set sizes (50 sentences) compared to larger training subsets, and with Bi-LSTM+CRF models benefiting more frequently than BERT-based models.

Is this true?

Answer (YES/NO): NO